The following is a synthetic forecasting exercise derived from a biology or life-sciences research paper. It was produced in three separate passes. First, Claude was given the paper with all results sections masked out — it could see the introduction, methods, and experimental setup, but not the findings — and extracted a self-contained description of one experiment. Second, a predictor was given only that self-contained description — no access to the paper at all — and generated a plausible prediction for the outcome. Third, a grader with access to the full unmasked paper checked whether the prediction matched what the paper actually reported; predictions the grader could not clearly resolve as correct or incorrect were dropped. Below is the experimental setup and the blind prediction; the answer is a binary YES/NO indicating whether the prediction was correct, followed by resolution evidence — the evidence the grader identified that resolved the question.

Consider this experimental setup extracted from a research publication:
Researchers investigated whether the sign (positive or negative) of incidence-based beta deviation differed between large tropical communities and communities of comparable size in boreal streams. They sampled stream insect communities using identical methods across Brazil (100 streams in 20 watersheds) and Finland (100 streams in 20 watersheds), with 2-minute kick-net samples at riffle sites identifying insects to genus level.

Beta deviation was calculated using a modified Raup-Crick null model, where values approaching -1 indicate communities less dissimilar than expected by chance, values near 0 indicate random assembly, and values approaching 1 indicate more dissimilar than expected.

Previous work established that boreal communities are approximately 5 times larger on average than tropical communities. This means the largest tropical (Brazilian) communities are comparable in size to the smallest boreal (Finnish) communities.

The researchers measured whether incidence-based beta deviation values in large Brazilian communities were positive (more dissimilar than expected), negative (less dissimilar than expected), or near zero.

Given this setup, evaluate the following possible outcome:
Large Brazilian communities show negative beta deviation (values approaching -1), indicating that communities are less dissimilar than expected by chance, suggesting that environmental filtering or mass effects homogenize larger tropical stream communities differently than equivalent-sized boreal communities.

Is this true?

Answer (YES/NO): YES